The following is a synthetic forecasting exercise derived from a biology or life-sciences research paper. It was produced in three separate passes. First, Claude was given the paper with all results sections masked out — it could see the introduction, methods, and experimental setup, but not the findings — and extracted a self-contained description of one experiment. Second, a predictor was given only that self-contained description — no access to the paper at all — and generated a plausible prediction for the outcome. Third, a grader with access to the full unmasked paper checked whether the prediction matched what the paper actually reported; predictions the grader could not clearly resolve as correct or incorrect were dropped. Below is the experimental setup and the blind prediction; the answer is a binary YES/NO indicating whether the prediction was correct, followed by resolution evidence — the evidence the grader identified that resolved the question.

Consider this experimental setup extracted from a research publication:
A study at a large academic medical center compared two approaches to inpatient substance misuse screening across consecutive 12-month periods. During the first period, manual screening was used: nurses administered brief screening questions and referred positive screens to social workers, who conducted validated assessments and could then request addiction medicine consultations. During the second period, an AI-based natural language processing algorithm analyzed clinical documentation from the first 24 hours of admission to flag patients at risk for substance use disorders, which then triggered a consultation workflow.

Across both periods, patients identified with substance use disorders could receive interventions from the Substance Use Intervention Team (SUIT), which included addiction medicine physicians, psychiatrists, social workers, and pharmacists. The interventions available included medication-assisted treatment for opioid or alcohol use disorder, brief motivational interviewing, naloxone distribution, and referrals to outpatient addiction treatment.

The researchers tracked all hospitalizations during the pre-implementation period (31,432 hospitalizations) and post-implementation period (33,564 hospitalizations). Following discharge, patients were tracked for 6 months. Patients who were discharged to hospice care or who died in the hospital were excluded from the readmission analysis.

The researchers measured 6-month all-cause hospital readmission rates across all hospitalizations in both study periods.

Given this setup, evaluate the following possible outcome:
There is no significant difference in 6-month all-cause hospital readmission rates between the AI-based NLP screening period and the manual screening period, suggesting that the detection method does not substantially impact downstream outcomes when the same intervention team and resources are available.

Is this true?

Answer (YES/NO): YES